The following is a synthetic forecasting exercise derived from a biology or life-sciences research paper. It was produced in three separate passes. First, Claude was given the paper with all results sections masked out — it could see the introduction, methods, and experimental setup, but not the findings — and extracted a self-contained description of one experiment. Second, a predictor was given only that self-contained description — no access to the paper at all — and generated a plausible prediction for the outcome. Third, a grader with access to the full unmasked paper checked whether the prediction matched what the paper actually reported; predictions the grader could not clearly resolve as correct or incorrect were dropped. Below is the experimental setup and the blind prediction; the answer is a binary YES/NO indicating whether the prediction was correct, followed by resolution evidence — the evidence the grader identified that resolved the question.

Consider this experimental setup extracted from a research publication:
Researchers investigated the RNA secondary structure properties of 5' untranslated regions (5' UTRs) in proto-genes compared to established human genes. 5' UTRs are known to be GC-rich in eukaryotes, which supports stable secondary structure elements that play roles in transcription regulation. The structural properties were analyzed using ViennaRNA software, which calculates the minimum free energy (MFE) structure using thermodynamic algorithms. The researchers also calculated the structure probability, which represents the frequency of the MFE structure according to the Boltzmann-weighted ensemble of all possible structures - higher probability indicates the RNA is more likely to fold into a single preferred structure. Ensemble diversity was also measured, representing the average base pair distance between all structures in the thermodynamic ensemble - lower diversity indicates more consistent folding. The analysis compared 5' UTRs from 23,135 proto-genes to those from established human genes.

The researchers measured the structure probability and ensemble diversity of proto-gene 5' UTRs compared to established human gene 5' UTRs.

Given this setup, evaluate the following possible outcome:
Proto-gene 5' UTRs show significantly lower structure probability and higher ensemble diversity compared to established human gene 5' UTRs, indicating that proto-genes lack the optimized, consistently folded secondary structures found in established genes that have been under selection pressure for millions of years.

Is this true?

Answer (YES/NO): YES